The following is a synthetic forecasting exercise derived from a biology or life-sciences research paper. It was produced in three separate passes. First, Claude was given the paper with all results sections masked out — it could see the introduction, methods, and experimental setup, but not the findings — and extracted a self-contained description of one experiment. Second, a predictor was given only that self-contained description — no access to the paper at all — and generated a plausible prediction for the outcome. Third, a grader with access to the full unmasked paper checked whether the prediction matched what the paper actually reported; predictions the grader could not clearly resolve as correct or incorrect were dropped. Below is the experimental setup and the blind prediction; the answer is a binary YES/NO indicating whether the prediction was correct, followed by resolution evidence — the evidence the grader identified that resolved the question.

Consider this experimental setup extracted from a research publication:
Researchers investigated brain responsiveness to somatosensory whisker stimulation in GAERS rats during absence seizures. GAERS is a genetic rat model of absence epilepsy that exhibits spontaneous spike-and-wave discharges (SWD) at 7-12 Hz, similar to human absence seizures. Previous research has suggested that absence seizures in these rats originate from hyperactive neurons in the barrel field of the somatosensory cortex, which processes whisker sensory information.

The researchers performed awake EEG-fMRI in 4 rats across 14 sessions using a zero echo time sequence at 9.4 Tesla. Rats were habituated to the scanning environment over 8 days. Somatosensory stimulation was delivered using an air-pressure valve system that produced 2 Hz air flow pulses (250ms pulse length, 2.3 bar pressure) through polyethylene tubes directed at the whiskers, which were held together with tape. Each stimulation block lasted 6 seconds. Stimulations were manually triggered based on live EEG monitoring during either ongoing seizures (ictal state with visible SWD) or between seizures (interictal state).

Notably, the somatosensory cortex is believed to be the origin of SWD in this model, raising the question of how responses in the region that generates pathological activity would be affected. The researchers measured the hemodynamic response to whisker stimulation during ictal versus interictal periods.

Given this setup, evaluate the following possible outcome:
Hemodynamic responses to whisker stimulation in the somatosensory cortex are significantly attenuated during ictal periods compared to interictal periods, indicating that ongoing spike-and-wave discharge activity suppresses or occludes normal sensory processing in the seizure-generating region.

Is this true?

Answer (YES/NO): YES